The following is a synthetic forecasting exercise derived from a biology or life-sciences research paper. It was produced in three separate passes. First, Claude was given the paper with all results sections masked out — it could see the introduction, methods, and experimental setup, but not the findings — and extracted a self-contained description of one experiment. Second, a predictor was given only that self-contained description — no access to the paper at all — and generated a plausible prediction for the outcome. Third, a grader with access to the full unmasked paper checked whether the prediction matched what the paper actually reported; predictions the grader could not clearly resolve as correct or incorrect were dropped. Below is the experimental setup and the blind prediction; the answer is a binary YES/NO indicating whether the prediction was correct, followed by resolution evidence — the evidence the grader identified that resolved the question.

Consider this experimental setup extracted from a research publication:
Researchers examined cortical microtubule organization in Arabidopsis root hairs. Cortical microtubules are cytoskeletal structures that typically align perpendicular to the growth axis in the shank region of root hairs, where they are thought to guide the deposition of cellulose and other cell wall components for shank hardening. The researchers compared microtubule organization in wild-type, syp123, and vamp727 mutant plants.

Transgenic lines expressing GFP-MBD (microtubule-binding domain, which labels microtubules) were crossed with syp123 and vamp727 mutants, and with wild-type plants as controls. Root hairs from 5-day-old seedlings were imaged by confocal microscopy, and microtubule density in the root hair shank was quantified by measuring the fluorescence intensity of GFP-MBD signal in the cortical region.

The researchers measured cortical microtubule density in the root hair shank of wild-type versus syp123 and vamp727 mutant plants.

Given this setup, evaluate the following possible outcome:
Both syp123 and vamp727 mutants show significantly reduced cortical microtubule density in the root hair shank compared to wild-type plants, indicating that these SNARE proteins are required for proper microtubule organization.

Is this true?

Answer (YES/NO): NO